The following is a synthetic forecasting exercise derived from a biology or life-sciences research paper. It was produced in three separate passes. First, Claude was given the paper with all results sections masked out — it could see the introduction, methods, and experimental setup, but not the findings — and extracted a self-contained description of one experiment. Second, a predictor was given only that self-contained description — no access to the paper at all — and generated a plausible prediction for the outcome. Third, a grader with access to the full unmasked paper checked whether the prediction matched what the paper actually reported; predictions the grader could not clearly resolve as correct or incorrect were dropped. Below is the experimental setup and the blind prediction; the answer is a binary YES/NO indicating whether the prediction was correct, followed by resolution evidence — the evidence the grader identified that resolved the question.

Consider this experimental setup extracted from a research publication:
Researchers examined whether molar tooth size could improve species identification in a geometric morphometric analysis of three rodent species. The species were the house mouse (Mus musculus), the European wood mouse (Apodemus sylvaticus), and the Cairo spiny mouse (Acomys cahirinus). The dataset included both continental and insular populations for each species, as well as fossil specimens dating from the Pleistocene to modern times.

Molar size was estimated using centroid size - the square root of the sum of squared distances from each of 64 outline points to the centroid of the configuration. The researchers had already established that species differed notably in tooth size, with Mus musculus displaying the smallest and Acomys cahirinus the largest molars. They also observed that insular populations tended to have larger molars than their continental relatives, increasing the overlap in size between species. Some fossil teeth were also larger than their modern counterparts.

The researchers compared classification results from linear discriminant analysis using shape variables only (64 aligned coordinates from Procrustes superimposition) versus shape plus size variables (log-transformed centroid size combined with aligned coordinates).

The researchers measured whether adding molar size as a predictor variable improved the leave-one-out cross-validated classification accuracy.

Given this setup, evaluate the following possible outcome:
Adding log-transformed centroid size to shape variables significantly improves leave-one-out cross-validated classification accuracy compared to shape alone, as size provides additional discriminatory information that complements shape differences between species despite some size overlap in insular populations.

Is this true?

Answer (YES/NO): NO